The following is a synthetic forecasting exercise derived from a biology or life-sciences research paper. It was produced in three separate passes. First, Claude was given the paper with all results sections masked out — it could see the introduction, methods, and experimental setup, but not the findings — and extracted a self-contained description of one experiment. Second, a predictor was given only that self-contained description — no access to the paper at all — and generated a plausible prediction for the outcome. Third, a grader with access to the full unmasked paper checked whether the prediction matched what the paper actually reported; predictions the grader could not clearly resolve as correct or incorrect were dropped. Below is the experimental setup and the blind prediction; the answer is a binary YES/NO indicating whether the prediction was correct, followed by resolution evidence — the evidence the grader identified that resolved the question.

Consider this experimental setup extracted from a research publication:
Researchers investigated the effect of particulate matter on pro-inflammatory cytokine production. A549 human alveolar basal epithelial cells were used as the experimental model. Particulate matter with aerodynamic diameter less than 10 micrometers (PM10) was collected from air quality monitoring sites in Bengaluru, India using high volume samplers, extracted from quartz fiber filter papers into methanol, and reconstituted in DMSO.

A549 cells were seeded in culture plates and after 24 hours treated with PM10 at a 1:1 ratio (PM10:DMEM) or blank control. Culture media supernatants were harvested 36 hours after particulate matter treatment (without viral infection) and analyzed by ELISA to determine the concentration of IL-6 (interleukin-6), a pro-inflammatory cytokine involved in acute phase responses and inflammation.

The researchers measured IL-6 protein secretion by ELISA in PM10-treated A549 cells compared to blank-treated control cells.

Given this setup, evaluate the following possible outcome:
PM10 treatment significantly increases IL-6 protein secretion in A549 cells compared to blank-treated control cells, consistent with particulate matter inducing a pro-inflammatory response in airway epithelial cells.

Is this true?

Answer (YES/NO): YES